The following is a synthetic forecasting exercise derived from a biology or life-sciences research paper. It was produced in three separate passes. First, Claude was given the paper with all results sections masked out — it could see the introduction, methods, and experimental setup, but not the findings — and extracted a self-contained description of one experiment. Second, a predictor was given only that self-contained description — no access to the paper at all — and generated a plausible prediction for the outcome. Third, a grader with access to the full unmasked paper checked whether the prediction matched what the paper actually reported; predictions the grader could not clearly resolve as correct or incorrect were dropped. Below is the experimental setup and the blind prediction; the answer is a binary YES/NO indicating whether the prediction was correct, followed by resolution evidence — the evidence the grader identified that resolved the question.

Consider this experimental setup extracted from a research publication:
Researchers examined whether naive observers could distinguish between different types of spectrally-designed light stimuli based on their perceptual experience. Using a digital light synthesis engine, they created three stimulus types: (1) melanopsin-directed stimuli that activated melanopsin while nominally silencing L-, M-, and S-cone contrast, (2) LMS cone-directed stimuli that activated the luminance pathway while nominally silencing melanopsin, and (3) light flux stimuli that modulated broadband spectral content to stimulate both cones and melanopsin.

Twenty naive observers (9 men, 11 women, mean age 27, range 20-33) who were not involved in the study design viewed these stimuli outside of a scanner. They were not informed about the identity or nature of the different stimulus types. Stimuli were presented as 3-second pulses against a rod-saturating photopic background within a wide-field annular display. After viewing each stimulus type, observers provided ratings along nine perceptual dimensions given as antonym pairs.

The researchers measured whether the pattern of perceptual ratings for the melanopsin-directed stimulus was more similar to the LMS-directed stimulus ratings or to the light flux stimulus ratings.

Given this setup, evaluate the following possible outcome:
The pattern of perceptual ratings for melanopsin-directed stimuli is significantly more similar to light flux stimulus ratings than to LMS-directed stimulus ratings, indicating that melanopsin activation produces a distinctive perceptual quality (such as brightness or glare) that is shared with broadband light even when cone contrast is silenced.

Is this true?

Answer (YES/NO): NO